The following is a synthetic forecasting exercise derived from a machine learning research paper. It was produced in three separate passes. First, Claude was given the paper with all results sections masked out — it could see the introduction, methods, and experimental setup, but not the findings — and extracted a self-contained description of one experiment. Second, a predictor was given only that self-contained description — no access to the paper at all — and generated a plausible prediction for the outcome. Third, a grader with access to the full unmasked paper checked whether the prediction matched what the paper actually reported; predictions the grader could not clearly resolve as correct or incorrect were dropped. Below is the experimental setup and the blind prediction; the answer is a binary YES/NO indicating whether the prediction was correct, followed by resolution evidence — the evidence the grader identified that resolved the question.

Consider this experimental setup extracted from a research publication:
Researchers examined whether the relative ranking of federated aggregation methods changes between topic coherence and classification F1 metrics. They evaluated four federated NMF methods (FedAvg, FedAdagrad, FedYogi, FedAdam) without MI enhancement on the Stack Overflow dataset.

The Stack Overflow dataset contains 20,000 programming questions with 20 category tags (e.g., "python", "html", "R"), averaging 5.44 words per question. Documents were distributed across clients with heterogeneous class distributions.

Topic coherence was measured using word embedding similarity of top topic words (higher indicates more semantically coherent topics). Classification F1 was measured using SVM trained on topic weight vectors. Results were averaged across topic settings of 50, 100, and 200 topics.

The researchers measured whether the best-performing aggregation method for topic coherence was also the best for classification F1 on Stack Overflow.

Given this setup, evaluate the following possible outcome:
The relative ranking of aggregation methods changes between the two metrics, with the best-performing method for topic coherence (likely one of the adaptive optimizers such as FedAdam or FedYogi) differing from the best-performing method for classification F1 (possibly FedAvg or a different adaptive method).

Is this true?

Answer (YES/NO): YES